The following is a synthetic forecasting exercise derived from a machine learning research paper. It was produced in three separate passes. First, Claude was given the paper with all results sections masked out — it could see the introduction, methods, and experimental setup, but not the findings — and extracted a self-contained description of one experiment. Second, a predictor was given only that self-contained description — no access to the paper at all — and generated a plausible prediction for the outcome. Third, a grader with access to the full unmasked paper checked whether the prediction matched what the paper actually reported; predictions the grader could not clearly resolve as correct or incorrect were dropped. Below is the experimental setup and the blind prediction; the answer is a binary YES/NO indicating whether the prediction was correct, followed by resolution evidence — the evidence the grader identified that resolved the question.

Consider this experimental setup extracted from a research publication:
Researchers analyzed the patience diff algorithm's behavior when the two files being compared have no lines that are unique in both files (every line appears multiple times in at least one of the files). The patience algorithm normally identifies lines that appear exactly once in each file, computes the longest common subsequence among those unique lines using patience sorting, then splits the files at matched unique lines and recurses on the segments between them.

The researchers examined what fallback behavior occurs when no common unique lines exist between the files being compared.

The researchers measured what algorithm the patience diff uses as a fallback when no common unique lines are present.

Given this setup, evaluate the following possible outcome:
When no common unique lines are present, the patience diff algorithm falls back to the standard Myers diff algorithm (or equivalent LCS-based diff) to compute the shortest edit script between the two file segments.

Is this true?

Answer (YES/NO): YES